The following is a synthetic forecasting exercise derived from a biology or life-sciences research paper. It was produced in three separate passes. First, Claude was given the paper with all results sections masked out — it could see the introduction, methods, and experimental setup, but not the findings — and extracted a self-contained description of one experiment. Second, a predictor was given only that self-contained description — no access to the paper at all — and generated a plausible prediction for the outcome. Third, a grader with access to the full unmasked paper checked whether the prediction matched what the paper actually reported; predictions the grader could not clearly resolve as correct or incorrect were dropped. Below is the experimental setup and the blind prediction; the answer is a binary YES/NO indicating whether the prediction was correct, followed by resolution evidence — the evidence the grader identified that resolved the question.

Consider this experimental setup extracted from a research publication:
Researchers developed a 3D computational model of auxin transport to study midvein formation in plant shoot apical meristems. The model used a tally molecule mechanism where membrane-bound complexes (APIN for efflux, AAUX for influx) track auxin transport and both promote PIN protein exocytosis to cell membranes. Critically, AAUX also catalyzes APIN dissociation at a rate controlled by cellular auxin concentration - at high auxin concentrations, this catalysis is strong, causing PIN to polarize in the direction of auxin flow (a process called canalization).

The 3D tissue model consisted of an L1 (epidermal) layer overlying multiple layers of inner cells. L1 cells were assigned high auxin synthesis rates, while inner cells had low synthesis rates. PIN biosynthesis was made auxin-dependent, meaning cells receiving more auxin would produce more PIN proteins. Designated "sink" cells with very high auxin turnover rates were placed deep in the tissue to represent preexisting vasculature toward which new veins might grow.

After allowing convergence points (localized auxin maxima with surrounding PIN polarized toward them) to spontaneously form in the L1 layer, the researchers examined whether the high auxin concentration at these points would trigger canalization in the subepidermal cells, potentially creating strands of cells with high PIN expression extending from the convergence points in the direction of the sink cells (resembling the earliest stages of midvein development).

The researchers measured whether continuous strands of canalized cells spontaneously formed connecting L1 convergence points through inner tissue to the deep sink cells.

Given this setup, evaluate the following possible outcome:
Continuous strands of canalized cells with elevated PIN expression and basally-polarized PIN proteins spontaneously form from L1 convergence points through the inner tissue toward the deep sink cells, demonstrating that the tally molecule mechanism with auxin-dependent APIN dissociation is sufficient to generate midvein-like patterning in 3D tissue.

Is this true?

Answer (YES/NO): NO